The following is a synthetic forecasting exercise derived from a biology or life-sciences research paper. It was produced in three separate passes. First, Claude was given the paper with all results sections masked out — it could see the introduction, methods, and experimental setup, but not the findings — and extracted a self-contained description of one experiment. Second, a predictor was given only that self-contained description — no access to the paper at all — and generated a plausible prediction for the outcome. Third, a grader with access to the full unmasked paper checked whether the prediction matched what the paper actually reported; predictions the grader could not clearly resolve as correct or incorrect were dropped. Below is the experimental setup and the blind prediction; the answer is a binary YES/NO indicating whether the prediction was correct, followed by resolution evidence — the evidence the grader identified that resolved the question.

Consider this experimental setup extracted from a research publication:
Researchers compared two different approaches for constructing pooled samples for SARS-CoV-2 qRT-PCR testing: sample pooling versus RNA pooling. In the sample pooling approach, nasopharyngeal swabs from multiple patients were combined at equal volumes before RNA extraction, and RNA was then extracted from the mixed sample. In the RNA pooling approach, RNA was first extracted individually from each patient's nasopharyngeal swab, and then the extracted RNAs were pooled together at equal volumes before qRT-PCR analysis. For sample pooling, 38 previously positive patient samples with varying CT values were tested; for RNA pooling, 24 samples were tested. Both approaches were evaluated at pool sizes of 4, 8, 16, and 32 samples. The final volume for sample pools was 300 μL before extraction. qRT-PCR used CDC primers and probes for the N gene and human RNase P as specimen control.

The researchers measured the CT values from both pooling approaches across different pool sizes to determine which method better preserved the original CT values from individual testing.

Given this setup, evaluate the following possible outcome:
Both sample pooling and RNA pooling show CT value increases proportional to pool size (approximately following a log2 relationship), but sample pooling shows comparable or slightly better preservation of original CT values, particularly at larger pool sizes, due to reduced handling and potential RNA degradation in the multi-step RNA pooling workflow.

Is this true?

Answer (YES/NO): NO